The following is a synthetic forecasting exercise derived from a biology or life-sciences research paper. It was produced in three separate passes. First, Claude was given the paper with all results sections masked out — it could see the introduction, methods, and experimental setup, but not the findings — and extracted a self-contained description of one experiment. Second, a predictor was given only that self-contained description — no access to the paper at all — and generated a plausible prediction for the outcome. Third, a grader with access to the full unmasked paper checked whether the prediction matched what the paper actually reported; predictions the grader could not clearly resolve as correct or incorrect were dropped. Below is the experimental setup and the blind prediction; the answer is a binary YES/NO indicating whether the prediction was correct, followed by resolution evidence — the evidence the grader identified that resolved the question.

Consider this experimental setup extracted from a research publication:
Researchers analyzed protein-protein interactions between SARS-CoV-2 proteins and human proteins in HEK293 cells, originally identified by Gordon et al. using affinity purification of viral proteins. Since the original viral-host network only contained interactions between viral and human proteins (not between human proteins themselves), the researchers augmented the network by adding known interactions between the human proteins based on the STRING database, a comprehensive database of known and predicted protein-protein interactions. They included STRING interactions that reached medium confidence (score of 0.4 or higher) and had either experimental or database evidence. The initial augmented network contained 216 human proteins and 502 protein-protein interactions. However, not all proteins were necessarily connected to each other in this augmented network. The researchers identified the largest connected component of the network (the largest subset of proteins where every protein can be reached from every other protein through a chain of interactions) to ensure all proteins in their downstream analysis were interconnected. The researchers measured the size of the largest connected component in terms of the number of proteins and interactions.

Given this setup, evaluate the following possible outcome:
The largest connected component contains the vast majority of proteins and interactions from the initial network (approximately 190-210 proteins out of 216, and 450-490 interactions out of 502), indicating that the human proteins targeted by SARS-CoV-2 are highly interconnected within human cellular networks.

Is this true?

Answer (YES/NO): YES